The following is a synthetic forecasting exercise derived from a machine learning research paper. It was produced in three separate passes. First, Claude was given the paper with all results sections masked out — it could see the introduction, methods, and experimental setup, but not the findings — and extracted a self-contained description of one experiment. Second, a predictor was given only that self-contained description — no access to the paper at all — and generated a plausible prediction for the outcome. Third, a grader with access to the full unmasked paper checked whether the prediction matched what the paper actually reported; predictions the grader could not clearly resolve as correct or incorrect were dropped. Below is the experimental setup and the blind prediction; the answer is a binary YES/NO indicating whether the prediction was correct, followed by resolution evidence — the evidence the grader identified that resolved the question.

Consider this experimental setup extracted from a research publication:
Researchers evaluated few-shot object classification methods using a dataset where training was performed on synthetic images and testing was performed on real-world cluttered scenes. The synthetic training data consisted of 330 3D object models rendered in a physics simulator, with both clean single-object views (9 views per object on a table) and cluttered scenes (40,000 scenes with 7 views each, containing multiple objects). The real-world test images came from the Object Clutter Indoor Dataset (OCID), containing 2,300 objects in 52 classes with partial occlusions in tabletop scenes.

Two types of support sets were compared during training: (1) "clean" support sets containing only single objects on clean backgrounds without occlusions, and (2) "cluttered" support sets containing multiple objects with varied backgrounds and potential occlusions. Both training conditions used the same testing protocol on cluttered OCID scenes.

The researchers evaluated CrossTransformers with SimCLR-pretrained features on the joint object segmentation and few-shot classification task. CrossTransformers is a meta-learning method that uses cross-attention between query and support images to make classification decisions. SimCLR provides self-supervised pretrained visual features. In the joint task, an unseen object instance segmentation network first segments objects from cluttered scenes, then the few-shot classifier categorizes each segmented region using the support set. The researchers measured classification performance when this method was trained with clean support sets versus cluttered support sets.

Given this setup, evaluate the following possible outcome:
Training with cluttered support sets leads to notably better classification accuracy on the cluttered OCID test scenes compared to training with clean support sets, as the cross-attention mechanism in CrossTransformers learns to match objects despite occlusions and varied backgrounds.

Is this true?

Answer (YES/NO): YES